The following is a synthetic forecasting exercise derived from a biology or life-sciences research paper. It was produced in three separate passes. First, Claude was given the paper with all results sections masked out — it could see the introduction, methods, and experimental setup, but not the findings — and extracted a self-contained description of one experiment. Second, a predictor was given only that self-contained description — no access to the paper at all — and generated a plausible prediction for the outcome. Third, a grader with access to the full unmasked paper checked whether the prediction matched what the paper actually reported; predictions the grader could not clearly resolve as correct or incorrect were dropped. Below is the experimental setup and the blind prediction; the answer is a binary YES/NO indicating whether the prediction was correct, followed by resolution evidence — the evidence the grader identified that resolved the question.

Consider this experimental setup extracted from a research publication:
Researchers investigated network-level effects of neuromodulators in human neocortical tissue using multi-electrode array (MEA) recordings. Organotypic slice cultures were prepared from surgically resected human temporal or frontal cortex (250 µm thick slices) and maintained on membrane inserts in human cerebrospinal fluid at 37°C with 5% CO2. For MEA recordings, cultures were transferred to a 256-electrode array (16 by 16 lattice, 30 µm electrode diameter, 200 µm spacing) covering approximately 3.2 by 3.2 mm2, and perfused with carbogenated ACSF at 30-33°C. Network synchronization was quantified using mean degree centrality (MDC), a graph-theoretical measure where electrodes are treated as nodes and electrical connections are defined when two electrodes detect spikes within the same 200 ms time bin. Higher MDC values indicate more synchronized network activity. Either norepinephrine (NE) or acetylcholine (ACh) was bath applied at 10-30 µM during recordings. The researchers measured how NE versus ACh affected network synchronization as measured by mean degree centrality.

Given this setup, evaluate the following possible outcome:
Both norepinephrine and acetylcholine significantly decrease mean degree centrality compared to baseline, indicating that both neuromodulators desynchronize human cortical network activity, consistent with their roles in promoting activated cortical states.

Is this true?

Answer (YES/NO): NO